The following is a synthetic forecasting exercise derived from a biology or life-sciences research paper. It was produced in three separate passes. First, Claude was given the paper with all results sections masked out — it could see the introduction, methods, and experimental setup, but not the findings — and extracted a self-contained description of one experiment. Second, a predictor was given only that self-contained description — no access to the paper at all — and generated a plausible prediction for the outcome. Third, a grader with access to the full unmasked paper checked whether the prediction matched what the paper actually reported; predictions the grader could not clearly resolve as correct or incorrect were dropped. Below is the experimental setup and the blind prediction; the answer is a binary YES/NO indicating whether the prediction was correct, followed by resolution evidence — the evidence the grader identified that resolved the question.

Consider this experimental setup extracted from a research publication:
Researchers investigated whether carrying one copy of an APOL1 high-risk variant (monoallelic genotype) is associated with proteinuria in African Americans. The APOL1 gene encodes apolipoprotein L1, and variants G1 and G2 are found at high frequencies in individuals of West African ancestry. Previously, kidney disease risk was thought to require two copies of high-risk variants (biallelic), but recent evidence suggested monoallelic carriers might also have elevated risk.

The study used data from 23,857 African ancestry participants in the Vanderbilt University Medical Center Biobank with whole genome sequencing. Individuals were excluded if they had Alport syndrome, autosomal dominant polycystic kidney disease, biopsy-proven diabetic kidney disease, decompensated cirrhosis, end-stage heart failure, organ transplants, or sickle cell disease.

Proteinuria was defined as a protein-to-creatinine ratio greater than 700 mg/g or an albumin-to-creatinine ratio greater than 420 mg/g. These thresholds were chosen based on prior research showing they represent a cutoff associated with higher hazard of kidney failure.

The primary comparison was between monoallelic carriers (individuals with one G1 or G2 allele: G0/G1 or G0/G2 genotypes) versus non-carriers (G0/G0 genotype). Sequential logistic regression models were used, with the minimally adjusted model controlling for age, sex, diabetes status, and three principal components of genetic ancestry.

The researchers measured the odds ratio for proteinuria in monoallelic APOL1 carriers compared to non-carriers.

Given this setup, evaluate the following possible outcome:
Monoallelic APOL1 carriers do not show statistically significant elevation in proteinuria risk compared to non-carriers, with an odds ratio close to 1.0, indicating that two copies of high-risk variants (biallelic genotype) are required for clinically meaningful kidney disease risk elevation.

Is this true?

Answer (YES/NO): NO